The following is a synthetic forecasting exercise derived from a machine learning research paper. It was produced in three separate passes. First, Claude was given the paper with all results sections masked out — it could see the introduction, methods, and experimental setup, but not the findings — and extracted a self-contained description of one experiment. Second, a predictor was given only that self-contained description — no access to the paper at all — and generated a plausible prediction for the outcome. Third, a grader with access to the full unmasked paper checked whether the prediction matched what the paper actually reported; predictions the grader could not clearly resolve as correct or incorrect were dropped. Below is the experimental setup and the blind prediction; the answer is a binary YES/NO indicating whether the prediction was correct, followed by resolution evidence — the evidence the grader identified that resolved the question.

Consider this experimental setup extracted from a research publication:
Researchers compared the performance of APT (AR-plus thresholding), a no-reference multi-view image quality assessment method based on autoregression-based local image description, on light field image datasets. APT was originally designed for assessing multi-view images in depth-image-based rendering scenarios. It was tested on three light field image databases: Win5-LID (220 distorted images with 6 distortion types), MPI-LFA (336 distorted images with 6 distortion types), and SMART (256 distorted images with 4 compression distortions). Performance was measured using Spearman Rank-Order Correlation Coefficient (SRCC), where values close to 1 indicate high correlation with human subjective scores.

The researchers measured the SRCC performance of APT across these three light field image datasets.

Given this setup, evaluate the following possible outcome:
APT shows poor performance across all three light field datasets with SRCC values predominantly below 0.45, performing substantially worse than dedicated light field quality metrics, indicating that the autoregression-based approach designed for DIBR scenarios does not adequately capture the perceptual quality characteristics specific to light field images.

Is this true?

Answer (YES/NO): YES